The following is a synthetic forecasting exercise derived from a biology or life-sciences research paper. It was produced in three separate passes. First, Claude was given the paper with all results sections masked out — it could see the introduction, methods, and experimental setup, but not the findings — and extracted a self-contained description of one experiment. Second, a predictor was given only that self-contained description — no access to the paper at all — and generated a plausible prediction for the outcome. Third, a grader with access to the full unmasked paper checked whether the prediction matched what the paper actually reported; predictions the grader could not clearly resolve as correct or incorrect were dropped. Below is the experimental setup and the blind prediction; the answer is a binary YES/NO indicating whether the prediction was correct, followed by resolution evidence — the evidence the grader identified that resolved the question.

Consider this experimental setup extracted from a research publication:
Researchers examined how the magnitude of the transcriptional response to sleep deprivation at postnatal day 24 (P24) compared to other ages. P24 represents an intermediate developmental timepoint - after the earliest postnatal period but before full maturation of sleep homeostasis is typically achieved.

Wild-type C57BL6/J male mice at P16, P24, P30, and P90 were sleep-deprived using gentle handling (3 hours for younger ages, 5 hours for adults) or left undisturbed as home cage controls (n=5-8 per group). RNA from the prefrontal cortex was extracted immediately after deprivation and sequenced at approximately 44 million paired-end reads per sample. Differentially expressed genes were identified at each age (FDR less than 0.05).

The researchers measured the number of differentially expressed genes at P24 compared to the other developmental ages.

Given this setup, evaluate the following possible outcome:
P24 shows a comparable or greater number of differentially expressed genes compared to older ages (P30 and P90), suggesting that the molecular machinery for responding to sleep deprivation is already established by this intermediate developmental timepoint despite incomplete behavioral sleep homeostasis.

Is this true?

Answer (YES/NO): NO